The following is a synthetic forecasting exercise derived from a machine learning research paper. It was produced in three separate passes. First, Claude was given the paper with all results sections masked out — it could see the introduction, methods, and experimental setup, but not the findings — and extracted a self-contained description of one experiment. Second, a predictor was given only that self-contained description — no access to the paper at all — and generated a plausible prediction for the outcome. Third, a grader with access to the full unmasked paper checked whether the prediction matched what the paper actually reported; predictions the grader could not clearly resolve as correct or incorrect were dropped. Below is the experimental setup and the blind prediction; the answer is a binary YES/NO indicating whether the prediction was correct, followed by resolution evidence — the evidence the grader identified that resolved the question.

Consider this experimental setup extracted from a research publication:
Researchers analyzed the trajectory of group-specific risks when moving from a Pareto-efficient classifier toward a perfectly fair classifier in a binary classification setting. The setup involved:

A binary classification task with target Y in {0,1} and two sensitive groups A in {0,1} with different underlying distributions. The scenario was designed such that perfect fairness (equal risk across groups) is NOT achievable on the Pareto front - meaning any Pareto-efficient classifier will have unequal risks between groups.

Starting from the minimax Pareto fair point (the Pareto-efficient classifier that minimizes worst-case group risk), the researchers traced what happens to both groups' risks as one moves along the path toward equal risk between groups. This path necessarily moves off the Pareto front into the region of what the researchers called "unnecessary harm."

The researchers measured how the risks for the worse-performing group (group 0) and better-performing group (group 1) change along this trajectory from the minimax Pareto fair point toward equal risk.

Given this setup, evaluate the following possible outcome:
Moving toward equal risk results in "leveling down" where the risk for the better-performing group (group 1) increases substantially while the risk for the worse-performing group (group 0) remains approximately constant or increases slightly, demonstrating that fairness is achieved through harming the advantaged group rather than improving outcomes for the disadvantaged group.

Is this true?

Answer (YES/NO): YES